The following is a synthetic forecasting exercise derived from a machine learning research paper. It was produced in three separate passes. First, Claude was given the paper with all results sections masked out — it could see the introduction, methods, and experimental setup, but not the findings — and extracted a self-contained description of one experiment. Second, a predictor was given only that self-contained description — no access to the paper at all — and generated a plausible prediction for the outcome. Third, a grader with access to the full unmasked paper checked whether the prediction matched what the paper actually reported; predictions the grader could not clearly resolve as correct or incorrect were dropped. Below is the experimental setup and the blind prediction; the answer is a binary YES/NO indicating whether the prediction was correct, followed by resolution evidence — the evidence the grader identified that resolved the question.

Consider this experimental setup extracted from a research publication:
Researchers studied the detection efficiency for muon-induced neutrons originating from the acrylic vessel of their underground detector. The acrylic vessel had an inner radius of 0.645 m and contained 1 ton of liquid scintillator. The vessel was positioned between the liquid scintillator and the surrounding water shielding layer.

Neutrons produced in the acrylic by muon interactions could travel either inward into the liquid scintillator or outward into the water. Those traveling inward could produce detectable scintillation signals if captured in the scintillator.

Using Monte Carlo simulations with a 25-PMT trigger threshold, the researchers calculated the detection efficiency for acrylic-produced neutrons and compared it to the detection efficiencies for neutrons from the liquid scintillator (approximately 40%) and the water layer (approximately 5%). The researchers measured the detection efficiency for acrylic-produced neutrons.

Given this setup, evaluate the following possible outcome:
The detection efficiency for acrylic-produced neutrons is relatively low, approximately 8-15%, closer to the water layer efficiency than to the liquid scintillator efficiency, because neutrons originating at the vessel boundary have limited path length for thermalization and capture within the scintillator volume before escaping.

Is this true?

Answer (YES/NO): NO